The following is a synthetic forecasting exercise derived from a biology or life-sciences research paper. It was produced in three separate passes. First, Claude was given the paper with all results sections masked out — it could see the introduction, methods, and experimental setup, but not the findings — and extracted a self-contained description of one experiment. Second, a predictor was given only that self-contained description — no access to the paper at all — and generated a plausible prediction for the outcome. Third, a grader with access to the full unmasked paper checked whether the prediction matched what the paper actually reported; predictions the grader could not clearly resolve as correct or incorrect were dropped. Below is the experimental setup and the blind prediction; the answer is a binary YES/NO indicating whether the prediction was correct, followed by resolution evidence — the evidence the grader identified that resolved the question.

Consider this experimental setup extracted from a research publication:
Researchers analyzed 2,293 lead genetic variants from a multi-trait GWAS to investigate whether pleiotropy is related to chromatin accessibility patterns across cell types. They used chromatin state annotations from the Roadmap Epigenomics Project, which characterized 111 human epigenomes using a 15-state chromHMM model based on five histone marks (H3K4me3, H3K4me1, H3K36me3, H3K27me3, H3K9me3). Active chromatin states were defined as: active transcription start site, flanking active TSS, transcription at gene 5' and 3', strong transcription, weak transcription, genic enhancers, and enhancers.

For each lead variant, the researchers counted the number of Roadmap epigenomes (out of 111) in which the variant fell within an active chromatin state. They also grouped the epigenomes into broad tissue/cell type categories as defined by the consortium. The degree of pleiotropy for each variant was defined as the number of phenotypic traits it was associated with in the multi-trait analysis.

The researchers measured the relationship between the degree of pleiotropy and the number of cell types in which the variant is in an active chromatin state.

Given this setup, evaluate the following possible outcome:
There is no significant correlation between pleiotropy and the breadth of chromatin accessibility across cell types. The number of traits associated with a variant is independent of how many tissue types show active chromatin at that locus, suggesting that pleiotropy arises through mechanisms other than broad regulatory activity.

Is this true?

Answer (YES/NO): NO